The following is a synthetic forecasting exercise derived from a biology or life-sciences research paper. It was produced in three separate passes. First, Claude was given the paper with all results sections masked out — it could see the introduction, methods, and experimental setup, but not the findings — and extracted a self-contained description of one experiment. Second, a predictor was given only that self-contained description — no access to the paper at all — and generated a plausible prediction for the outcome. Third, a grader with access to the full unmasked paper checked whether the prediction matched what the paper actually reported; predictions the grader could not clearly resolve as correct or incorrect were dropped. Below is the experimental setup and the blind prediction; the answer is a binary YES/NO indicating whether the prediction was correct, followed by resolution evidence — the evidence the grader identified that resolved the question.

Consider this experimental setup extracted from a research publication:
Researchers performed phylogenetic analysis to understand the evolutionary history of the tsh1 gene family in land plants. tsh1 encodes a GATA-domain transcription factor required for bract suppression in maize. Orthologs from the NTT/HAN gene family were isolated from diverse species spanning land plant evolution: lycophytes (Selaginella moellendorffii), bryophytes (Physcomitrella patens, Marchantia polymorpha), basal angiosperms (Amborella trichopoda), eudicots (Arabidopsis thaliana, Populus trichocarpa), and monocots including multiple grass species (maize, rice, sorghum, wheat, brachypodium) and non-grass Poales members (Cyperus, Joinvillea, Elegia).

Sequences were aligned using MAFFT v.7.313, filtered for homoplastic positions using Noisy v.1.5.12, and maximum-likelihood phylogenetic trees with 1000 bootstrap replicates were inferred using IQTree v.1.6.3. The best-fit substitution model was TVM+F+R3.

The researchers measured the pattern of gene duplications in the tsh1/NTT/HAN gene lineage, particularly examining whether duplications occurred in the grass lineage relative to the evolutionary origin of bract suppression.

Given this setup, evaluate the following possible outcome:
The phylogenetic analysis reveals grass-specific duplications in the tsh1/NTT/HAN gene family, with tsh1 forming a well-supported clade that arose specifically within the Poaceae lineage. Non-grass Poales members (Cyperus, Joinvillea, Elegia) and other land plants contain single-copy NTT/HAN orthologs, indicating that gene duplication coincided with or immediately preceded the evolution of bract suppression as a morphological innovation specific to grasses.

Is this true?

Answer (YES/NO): NO